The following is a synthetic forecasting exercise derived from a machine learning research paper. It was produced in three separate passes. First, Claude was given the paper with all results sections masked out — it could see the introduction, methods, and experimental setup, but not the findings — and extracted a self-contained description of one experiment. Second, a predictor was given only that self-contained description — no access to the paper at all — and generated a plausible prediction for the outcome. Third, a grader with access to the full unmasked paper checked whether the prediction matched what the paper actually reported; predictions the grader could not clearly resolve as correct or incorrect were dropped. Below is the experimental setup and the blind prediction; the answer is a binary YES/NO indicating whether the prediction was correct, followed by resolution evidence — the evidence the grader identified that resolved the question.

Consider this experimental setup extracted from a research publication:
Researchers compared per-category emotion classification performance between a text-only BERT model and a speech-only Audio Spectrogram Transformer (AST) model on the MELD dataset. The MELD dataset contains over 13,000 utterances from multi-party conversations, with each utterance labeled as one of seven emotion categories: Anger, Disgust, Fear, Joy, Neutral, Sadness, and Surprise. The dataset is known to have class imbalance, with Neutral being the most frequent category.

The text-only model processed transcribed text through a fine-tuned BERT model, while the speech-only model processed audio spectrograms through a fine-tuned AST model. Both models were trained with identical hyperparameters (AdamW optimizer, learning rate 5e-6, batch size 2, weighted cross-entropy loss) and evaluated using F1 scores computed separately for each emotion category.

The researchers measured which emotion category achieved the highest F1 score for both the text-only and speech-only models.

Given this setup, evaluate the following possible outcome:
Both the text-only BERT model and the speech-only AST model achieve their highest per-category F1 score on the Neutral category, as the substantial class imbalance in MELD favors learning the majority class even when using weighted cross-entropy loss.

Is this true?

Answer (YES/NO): YES